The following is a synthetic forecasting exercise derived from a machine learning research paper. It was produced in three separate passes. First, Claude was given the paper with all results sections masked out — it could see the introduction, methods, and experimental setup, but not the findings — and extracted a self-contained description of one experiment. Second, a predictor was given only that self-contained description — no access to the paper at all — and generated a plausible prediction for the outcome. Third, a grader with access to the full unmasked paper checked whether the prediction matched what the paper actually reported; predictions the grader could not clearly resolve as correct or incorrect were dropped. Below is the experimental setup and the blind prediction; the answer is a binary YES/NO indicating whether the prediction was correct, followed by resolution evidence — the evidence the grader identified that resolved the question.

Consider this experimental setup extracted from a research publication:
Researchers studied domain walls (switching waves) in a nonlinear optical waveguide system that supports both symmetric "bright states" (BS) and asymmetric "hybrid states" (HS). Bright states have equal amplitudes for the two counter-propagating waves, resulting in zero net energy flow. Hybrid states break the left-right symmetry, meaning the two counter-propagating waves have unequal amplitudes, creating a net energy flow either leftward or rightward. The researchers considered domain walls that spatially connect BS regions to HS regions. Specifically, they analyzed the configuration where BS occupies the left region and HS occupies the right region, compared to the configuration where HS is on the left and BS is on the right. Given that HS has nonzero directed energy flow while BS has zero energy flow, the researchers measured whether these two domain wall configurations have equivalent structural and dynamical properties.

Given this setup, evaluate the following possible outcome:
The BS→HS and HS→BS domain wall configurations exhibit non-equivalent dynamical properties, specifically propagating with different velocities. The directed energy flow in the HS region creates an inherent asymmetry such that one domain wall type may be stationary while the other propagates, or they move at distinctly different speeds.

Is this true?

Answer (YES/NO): YES